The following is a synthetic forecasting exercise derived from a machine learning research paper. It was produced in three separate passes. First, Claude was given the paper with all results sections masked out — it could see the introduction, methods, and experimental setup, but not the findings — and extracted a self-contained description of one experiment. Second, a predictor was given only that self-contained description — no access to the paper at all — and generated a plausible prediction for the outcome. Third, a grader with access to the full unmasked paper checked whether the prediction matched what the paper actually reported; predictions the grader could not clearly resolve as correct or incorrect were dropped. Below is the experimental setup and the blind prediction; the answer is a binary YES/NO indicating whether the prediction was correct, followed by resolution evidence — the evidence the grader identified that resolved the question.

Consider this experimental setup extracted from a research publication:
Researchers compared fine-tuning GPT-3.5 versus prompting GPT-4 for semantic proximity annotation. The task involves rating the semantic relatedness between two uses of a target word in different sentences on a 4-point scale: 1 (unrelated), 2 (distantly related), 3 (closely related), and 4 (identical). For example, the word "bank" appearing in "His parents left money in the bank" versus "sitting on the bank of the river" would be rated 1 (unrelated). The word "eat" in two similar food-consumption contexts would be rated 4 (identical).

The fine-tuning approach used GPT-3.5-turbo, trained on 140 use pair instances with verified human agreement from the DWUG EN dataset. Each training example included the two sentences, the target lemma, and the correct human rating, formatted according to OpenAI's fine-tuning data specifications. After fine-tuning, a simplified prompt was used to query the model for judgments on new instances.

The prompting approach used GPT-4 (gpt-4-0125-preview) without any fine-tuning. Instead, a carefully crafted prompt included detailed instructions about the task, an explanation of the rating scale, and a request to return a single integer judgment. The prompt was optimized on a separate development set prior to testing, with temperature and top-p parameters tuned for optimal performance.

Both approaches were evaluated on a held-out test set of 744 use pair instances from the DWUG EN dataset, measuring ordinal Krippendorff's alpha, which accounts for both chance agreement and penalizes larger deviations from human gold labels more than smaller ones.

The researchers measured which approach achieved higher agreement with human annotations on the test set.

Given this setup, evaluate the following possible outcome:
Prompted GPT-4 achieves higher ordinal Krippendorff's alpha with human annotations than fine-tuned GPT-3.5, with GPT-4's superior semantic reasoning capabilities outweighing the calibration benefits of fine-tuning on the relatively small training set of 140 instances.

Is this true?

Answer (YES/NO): YES